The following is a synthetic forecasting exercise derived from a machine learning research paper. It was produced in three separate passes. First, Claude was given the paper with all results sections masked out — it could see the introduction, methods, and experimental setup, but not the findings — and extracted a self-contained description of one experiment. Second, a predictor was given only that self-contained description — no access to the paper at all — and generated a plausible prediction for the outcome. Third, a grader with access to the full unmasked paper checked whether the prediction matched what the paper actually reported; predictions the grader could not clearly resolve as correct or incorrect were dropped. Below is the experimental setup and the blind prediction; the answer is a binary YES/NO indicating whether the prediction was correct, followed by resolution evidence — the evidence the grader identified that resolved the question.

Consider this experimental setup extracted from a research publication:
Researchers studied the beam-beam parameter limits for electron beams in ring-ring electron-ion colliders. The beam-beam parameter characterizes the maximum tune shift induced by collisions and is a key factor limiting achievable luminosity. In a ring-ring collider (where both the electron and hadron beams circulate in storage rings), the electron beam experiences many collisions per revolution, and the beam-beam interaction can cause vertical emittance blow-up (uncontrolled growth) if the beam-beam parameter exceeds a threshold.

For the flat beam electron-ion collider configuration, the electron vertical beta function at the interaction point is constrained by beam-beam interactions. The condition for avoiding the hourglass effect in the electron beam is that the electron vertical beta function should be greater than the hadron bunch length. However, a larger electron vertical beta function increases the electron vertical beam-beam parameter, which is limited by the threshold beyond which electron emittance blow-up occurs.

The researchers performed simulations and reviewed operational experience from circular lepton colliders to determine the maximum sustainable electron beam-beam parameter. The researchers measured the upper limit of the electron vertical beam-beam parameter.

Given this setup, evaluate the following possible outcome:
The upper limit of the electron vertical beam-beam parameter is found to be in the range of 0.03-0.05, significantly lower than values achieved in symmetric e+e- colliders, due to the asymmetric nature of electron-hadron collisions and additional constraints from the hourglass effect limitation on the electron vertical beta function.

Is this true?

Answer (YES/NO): NO